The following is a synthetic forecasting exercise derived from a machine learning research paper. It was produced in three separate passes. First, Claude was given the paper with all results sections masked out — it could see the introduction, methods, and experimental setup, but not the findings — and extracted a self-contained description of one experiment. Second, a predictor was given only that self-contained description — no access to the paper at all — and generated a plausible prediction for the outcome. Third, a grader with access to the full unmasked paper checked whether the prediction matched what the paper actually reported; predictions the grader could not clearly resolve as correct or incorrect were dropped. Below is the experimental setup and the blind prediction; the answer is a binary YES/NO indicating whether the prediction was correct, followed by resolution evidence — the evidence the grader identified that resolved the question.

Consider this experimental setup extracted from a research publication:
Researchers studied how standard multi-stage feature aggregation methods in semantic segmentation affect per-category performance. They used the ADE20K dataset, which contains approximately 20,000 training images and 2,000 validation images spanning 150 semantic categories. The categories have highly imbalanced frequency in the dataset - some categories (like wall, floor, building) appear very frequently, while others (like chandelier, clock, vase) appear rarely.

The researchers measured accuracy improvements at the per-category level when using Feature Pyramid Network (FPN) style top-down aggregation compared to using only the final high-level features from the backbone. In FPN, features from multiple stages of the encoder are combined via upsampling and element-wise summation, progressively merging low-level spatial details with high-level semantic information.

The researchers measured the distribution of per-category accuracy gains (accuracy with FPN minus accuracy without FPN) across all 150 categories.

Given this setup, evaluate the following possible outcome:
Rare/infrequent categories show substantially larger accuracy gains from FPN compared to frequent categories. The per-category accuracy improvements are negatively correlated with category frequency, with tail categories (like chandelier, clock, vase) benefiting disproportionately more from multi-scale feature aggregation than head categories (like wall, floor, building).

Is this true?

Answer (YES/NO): NO